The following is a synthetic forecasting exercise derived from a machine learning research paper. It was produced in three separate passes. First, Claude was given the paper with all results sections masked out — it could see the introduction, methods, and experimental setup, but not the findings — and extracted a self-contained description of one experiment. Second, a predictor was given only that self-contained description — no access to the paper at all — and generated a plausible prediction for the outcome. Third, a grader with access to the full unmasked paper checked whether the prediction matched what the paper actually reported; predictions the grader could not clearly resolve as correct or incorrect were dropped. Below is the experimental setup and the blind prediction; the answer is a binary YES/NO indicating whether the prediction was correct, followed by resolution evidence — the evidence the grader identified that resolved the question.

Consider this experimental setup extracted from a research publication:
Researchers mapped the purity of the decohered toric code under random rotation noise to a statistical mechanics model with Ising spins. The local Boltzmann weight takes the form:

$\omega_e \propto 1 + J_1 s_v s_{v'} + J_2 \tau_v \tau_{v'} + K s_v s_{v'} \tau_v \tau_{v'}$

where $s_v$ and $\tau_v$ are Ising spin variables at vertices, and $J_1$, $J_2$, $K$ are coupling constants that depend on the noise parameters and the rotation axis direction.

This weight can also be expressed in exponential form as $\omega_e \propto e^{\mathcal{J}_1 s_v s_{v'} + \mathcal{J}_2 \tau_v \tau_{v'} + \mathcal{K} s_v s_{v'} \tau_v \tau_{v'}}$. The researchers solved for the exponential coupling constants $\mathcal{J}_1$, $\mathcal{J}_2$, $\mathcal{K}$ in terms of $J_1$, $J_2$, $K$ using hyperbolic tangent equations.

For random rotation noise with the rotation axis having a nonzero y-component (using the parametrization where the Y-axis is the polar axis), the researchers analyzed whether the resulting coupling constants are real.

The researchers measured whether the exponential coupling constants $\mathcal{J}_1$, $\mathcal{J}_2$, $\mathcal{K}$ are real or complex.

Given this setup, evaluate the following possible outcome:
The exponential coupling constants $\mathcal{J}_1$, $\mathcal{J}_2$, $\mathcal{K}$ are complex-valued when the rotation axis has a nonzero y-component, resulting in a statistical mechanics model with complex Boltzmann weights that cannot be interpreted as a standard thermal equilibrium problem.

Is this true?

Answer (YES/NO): YES